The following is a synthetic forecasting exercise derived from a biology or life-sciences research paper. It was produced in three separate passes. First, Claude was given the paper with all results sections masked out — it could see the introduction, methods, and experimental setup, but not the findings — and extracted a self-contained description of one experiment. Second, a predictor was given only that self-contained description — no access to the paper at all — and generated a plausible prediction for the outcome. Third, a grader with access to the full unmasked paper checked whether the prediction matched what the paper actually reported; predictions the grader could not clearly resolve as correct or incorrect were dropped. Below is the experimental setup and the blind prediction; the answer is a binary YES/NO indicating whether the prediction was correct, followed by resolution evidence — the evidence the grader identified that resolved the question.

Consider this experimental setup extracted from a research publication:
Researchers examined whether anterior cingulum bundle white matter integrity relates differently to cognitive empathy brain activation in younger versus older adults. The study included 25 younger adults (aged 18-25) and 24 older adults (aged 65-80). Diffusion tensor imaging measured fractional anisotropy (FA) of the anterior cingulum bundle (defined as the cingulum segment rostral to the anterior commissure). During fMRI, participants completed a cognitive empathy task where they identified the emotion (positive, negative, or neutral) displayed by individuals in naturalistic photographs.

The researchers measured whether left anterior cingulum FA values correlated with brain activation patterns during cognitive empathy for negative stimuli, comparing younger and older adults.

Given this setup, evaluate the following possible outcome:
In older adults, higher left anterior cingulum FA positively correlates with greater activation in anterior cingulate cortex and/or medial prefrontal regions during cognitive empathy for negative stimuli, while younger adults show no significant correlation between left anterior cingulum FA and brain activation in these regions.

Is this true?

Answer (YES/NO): NO